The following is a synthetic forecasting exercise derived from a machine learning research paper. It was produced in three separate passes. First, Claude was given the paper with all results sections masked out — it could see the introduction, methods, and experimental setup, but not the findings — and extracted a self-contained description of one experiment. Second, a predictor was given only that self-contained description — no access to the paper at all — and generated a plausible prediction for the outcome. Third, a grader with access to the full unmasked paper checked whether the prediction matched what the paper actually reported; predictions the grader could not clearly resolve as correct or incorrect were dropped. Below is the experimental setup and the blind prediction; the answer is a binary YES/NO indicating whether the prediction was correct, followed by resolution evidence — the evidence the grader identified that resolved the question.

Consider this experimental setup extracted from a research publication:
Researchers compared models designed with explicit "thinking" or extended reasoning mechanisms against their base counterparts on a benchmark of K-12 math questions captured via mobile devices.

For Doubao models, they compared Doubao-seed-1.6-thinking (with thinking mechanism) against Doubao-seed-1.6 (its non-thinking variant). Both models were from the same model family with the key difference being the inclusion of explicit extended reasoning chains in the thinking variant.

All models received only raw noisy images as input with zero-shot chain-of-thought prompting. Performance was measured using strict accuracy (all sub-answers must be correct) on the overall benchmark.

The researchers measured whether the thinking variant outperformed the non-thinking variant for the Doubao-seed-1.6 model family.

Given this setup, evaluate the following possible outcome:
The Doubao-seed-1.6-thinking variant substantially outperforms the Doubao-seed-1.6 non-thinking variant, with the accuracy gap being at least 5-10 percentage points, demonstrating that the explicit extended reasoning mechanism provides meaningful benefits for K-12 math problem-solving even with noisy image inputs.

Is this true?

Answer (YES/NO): NO